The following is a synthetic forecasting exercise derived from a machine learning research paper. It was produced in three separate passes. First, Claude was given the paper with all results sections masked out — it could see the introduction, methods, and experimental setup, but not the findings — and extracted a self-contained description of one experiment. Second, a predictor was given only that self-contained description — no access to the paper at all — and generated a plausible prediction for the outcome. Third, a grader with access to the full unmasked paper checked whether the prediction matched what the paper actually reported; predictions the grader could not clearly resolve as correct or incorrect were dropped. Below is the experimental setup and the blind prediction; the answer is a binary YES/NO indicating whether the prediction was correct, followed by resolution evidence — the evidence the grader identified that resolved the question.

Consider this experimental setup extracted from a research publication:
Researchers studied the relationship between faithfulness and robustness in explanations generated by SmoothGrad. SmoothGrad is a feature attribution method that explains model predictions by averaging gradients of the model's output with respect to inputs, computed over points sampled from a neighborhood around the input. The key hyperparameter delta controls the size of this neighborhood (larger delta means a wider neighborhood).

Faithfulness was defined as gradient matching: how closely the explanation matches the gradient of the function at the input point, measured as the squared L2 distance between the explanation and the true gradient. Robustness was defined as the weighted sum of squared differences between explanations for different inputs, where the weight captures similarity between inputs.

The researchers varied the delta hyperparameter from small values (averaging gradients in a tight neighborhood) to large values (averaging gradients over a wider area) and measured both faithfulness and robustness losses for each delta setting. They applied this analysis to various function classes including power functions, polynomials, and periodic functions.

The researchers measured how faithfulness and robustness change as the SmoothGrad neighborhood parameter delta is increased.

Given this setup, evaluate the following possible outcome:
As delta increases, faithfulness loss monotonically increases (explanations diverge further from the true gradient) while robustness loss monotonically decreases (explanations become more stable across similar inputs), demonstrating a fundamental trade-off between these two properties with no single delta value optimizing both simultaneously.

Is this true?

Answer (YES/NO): NO